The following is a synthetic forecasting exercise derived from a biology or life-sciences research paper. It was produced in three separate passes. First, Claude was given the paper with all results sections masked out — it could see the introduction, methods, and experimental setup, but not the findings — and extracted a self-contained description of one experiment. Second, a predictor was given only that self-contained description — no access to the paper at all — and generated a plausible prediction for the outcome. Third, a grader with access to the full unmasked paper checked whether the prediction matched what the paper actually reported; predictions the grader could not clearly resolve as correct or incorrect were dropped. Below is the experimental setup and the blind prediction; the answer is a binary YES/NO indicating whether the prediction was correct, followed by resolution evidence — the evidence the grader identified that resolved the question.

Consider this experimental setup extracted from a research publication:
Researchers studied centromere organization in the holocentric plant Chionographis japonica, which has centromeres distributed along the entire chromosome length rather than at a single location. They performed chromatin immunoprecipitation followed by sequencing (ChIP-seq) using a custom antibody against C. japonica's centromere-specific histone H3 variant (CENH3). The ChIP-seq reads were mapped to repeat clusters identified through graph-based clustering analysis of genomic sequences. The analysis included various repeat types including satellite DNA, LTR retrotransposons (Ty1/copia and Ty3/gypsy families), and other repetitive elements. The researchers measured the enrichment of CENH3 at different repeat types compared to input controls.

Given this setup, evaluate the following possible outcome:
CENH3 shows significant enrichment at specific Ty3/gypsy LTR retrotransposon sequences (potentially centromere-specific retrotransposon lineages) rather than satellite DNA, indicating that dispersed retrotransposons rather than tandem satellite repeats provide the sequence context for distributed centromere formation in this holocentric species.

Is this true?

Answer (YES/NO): NO